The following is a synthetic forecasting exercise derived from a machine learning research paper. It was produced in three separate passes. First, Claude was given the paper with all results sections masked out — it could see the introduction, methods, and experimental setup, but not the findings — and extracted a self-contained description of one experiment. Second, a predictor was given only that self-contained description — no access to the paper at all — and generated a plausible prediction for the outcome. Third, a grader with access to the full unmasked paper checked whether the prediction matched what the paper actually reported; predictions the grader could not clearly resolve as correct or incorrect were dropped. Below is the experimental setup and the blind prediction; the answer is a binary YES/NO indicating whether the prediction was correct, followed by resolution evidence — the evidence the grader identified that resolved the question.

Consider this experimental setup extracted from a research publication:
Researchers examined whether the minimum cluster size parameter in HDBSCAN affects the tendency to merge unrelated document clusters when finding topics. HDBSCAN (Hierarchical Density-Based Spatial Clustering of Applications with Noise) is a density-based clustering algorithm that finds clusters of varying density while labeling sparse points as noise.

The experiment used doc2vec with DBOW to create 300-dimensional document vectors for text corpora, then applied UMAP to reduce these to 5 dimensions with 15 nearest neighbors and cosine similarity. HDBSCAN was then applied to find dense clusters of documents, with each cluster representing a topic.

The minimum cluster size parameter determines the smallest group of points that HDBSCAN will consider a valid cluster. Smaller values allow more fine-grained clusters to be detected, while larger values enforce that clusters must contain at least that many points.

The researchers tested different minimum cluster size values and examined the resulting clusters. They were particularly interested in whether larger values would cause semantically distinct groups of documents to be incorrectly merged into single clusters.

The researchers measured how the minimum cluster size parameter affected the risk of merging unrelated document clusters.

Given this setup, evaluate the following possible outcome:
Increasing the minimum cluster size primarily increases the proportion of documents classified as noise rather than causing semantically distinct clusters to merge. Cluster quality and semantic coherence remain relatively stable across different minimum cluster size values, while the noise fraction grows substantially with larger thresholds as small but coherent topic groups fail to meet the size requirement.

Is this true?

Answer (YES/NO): NO